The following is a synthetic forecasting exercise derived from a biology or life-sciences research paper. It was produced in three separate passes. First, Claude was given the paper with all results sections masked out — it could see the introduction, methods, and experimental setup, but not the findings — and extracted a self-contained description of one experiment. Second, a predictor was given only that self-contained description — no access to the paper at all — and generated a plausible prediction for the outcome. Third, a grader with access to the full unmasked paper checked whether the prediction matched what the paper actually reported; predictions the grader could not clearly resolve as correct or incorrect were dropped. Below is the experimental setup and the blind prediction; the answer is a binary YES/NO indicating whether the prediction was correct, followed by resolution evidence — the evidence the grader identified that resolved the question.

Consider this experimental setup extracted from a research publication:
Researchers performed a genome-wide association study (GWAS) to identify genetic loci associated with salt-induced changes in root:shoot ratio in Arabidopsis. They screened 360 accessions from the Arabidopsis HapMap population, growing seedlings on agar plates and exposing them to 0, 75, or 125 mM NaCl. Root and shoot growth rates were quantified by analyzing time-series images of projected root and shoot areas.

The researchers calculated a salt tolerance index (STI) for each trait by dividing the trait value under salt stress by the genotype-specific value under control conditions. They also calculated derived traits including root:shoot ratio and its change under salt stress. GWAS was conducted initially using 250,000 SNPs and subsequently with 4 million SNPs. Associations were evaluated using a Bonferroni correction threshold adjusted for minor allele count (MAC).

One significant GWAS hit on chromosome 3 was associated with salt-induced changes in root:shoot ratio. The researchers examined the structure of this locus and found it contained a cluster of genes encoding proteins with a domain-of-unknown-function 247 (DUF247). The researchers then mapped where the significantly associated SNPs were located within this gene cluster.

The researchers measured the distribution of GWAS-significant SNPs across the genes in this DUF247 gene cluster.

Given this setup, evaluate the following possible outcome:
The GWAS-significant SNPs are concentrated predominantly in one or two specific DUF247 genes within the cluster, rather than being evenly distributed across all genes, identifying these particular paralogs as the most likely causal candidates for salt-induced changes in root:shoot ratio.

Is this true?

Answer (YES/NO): YES